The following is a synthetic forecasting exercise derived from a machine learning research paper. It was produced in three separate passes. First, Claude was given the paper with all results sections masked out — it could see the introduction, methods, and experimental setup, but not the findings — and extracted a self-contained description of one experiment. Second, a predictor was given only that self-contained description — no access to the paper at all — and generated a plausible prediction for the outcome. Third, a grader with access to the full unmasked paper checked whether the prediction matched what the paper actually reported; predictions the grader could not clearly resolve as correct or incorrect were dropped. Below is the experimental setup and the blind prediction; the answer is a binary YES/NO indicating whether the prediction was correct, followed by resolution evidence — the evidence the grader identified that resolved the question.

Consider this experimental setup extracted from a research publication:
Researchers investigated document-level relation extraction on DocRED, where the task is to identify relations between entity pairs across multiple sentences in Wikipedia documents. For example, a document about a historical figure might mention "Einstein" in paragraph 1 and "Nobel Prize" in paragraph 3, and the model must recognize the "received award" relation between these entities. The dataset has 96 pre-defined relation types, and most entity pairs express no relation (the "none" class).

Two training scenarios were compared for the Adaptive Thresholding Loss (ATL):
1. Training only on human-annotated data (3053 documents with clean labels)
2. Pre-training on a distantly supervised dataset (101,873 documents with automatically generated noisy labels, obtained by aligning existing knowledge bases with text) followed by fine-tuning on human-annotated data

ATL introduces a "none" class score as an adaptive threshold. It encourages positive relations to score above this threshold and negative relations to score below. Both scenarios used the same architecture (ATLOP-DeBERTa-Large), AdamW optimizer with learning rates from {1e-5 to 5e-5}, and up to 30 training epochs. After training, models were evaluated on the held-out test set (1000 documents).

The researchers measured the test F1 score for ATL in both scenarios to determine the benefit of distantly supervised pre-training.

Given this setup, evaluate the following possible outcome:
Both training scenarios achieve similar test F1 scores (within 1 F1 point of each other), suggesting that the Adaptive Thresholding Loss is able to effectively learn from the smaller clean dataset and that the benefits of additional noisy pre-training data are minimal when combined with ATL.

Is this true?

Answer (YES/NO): NO